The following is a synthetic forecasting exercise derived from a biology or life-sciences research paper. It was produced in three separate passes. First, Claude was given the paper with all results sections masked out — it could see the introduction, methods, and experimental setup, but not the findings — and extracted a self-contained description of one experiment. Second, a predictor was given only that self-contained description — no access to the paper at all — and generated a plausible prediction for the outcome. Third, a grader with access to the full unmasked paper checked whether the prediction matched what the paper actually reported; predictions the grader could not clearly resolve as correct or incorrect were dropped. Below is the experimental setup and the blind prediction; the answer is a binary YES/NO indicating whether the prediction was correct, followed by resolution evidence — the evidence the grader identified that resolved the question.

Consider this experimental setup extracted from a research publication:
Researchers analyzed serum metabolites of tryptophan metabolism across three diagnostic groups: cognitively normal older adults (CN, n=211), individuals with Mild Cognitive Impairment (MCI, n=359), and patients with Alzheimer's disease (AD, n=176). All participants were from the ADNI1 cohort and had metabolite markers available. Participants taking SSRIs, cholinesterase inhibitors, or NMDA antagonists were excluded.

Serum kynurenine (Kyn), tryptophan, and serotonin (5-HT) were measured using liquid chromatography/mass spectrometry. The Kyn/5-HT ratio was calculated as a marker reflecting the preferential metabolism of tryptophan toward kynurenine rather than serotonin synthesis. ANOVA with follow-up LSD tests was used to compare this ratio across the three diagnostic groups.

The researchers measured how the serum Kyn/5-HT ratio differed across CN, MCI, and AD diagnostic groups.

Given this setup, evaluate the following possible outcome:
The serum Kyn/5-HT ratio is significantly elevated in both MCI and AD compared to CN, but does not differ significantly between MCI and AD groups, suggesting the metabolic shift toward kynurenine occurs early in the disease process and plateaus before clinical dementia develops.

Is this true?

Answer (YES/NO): NO